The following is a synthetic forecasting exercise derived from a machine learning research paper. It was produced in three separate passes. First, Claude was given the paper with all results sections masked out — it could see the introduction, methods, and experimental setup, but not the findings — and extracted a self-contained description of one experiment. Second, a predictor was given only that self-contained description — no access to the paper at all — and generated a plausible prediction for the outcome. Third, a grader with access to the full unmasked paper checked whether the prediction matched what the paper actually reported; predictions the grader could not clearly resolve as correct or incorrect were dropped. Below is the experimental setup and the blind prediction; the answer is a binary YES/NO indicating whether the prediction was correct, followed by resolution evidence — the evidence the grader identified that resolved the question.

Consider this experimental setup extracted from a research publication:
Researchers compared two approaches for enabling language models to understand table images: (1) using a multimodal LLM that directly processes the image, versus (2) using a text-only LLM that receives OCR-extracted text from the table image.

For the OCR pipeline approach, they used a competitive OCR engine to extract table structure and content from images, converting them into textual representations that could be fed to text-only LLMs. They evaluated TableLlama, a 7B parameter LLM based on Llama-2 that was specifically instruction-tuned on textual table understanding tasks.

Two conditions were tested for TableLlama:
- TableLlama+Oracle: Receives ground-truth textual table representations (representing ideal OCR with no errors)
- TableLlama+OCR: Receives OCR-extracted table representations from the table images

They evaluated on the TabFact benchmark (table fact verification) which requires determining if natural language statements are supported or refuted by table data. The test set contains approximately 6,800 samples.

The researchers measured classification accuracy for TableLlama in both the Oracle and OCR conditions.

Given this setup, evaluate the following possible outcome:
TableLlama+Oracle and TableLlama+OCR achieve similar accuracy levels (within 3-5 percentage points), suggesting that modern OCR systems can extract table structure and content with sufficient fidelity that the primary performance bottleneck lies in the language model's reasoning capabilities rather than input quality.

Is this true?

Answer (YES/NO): NO